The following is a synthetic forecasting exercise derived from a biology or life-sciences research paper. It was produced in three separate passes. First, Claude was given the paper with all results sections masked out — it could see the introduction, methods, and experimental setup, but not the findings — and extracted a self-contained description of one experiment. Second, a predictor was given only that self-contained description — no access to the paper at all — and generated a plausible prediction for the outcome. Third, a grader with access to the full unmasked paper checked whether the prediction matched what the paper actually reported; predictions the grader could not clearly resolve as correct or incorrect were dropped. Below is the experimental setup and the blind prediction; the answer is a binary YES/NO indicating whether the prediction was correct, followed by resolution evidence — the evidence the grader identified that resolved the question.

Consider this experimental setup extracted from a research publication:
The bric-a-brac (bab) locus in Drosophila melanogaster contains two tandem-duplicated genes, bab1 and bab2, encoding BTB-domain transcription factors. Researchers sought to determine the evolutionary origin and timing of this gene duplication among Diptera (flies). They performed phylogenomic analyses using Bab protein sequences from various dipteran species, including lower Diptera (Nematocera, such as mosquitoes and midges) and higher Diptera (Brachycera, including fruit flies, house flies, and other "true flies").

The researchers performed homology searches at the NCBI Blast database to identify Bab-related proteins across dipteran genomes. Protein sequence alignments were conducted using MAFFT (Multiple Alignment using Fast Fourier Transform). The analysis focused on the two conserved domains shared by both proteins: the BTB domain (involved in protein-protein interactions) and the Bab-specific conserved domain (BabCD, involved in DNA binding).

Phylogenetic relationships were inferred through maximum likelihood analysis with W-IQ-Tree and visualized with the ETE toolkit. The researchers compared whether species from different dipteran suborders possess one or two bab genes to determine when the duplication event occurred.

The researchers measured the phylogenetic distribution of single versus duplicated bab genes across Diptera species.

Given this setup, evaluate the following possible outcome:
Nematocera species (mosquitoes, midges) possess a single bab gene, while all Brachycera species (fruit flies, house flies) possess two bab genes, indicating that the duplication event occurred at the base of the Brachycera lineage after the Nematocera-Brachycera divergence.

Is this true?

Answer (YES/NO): NO